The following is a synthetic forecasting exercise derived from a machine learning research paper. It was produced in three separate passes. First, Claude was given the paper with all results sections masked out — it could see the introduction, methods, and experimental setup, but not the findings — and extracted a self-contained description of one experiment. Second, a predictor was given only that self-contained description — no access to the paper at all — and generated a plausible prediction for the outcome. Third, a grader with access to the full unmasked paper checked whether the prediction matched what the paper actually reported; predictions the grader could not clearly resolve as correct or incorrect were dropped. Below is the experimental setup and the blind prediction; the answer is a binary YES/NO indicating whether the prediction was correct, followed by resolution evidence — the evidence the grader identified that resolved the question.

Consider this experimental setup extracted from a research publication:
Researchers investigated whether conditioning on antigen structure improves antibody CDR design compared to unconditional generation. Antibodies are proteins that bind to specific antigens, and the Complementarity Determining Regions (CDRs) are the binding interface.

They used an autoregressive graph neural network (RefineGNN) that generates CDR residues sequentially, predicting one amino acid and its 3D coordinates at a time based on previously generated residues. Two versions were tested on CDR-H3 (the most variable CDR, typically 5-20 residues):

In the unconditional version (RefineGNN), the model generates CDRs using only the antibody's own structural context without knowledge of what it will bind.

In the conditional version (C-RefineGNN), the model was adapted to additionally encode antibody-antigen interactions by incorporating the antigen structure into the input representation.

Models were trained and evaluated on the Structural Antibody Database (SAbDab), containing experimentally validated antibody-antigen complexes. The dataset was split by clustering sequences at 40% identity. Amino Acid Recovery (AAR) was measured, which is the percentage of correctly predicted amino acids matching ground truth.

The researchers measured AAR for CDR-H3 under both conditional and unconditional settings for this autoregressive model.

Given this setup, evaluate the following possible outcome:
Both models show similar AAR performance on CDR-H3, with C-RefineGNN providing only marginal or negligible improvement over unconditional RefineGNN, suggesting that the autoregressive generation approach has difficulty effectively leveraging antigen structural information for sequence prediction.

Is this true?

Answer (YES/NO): NO